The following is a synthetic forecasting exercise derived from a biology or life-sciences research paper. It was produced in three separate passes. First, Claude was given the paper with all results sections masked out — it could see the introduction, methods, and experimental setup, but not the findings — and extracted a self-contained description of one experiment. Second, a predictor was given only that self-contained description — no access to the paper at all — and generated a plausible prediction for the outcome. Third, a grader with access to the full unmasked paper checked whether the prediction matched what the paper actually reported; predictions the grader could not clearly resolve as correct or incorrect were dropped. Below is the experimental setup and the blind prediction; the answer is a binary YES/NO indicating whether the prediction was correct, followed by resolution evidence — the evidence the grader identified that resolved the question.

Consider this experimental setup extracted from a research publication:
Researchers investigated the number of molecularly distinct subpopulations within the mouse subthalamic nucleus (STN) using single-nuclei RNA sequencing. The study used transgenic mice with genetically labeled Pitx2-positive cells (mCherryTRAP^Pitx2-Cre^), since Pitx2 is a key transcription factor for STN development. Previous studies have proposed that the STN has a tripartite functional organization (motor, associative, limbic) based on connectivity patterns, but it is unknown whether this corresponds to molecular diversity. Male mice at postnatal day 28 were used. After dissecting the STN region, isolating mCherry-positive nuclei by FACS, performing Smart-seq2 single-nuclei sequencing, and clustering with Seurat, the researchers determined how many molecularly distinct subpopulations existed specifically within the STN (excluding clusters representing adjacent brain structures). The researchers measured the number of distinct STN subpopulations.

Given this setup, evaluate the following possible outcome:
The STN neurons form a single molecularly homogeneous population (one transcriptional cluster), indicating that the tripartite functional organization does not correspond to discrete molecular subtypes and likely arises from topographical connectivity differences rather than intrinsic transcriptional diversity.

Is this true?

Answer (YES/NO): NO